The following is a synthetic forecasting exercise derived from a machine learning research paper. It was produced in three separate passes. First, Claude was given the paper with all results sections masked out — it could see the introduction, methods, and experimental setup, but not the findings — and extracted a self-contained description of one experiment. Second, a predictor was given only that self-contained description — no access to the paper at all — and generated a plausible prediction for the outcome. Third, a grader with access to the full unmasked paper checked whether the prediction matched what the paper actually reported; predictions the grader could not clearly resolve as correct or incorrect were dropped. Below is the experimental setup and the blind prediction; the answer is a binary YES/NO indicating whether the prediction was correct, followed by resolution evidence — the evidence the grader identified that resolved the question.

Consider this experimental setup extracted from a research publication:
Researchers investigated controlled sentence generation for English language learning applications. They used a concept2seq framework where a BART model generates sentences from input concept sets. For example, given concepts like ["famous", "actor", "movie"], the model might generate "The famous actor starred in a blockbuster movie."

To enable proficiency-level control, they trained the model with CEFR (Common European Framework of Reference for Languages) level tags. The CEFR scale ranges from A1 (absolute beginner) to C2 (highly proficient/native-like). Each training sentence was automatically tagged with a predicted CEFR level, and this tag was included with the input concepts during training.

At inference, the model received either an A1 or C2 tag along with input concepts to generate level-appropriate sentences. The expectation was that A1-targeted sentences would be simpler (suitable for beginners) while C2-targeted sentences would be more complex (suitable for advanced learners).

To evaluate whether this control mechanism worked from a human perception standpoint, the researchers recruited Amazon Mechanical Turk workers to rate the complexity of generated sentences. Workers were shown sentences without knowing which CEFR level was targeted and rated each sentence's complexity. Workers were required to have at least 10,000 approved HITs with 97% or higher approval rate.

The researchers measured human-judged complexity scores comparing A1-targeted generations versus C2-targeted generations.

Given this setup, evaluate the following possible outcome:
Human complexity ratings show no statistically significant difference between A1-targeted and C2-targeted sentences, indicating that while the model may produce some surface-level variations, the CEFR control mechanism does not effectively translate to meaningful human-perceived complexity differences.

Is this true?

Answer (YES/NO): NO